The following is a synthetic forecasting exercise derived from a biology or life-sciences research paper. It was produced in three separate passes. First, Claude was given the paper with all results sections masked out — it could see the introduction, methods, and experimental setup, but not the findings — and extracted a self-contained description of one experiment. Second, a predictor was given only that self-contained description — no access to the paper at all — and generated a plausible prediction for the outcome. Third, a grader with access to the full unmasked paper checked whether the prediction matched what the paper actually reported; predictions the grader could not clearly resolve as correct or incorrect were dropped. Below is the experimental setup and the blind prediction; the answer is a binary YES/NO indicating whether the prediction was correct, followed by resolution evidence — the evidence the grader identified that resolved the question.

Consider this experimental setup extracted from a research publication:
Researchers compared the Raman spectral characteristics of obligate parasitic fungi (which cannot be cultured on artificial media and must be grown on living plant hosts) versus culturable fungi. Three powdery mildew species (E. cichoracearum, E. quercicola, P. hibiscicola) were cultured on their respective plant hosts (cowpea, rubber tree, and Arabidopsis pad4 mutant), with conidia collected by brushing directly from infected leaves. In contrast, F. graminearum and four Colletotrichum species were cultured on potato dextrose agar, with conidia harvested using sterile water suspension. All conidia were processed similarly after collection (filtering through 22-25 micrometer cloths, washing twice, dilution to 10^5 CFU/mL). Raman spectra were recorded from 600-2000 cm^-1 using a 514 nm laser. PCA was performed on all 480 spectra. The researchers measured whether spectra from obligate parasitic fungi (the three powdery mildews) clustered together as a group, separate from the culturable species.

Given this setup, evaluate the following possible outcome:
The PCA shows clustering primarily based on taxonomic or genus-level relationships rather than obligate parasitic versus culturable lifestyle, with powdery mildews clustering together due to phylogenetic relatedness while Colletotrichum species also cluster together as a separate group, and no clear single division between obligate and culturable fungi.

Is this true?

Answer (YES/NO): YES